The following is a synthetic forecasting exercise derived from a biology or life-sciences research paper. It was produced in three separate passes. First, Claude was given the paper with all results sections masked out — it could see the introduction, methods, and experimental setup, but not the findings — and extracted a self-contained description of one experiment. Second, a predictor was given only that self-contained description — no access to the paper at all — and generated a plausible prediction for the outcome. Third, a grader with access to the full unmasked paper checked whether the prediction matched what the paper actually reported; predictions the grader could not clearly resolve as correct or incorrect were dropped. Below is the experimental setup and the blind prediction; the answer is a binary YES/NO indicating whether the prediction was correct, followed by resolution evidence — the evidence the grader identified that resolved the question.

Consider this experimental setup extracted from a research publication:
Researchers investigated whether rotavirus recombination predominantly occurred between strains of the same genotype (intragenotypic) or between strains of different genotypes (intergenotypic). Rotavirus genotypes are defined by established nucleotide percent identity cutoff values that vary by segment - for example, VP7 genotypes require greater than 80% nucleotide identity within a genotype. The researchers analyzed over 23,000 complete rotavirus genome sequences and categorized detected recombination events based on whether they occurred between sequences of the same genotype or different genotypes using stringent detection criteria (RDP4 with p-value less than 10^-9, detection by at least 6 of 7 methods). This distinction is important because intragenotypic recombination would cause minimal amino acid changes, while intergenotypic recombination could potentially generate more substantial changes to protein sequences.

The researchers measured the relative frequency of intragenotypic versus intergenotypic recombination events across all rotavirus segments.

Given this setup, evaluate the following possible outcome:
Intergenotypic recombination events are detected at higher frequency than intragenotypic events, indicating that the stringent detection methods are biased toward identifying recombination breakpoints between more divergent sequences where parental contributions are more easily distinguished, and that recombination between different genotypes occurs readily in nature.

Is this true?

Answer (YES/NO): NO